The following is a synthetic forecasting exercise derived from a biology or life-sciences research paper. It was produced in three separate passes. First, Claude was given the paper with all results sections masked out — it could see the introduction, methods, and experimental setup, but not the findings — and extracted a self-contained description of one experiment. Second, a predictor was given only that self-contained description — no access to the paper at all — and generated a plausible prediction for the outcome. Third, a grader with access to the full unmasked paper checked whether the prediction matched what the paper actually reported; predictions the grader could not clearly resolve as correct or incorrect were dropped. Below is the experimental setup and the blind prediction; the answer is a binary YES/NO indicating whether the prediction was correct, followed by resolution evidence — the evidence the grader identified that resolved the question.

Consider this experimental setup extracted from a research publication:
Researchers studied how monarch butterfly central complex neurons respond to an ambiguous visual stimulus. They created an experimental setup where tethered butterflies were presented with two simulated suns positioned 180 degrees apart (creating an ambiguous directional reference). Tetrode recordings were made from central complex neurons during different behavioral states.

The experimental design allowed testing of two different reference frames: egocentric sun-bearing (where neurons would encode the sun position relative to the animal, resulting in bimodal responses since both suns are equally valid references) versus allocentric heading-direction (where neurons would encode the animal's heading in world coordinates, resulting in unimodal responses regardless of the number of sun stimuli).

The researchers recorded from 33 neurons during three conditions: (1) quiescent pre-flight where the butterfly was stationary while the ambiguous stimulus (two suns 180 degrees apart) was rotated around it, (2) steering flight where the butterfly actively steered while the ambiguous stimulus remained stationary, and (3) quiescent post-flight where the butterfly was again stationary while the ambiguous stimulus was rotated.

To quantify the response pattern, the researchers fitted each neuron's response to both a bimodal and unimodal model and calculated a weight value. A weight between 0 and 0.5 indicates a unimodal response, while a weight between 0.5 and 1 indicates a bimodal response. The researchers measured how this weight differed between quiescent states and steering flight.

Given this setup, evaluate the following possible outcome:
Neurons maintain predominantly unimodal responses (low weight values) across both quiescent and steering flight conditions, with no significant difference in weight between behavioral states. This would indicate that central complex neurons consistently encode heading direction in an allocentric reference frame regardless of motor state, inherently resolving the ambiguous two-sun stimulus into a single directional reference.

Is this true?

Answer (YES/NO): NO